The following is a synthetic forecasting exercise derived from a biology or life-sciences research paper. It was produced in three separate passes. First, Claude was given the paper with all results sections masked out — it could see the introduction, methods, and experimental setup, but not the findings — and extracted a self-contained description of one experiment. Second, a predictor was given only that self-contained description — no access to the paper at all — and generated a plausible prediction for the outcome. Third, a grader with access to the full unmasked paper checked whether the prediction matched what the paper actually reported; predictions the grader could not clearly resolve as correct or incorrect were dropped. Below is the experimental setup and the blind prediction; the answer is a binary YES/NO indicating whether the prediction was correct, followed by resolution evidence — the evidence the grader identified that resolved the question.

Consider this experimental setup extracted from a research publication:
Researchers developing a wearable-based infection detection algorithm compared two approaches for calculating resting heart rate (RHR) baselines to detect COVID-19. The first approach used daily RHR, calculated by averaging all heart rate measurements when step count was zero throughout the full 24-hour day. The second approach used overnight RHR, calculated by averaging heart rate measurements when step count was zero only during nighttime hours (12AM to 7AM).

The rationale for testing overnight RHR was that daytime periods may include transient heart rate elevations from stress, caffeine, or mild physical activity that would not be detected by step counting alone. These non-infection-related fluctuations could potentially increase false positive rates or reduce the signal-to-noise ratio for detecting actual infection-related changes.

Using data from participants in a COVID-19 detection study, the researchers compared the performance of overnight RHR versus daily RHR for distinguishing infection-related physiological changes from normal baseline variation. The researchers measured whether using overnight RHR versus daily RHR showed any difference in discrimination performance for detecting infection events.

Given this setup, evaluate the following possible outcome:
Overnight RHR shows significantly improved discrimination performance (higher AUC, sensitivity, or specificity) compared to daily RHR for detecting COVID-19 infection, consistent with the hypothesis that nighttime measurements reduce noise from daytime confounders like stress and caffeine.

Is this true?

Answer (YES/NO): YES